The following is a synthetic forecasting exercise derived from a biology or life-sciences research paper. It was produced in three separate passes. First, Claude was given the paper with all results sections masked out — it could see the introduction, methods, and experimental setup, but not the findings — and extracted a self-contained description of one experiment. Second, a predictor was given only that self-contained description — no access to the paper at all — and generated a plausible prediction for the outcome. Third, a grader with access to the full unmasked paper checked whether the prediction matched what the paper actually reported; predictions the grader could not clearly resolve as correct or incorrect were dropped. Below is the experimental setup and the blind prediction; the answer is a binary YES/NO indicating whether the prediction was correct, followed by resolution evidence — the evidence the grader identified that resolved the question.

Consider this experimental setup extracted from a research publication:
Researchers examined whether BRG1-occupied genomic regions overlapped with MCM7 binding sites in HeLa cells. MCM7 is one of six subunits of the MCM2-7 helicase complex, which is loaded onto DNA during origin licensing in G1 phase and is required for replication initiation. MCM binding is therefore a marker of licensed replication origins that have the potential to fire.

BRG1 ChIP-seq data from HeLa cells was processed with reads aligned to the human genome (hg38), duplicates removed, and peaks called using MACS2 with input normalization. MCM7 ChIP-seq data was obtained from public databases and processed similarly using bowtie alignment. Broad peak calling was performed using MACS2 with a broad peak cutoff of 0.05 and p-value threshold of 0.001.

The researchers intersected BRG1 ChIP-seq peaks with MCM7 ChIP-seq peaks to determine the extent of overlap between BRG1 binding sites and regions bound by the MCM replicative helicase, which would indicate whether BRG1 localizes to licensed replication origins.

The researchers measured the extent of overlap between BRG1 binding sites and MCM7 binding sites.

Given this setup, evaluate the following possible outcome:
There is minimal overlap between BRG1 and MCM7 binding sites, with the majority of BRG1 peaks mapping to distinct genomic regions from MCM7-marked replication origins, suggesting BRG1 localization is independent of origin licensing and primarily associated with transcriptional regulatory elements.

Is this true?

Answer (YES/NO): NO